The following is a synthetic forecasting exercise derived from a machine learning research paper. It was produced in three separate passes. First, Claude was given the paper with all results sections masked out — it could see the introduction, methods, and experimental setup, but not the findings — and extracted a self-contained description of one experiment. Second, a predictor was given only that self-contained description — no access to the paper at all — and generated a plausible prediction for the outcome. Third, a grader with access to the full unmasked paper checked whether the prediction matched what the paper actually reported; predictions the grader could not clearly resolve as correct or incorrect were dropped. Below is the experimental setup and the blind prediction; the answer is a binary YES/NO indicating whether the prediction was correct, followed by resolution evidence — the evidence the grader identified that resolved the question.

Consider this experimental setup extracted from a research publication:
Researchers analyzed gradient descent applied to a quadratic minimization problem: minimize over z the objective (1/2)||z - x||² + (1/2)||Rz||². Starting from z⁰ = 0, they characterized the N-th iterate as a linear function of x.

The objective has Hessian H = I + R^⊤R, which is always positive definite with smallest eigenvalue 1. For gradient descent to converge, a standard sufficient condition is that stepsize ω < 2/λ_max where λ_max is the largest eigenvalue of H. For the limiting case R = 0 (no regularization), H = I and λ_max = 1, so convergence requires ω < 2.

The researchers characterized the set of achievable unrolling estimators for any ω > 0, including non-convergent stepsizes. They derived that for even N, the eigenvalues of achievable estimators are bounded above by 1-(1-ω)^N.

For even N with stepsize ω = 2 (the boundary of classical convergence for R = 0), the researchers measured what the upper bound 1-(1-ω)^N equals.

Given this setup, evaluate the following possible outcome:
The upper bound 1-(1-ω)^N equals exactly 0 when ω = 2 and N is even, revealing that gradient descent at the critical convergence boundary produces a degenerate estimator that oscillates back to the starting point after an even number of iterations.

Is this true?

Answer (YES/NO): YES